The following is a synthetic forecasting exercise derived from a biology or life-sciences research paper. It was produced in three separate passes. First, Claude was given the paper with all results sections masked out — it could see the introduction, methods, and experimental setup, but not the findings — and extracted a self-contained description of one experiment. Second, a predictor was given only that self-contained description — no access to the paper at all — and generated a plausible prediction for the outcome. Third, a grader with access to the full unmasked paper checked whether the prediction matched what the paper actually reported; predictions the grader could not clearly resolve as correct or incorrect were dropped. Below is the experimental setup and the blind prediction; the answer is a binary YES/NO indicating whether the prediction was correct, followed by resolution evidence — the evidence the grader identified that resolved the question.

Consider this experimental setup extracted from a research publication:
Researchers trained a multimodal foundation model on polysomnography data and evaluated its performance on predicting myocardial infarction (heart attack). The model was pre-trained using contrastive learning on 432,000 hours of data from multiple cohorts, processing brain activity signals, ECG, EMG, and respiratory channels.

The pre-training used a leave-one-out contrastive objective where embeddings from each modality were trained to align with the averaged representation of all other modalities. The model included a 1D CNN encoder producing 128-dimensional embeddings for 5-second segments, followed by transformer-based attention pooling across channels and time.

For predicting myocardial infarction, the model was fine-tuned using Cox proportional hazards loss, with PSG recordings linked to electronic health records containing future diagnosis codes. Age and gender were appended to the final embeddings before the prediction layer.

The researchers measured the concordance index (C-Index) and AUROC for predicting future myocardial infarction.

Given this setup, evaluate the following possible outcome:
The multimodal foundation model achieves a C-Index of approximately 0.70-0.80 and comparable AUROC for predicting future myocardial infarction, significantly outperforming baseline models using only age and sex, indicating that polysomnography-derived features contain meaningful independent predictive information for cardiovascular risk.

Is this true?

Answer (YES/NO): NO